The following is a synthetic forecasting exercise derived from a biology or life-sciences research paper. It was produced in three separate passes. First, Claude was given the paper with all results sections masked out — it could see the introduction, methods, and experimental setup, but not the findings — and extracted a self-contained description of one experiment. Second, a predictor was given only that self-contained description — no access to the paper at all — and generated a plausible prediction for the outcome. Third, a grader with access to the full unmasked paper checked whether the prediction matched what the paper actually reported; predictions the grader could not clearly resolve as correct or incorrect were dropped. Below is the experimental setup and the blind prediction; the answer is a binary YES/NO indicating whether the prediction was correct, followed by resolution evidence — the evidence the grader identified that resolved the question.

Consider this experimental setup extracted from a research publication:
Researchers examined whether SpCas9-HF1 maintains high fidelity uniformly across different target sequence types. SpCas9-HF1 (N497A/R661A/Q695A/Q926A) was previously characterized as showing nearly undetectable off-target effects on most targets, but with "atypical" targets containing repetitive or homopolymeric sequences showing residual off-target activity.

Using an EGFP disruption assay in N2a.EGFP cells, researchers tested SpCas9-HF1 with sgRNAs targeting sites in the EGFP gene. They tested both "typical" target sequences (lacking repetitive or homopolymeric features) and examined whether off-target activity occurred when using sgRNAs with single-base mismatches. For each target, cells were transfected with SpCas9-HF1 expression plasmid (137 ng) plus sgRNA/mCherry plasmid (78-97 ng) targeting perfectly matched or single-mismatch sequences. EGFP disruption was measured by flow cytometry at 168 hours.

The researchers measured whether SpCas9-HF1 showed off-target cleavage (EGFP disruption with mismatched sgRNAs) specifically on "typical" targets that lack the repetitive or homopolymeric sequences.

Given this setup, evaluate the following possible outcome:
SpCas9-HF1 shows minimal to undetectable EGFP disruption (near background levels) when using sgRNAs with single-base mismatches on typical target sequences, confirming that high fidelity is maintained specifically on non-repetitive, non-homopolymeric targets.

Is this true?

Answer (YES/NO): NO